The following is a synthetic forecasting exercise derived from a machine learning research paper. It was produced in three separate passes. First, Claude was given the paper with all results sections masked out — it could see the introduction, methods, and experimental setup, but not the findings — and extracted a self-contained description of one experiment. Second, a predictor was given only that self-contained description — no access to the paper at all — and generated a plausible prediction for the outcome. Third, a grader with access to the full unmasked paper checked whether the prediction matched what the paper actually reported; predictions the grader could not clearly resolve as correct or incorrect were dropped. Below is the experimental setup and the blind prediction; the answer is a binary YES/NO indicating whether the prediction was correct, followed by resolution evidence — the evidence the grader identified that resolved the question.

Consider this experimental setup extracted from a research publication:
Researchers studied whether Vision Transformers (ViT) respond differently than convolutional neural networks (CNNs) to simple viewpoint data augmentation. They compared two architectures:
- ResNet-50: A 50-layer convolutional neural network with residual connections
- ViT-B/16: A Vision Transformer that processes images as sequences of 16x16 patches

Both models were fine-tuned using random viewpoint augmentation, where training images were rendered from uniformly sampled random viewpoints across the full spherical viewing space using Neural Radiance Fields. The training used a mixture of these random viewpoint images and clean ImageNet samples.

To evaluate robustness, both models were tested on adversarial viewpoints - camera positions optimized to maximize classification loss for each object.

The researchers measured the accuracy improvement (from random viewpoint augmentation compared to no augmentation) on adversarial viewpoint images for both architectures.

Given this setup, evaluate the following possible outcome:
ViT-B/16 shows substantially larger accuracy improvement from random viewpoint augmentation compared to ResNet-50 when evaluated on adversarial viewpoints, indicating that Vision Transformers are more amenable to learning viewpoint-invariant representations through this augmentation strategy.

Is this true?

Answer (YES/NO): YES